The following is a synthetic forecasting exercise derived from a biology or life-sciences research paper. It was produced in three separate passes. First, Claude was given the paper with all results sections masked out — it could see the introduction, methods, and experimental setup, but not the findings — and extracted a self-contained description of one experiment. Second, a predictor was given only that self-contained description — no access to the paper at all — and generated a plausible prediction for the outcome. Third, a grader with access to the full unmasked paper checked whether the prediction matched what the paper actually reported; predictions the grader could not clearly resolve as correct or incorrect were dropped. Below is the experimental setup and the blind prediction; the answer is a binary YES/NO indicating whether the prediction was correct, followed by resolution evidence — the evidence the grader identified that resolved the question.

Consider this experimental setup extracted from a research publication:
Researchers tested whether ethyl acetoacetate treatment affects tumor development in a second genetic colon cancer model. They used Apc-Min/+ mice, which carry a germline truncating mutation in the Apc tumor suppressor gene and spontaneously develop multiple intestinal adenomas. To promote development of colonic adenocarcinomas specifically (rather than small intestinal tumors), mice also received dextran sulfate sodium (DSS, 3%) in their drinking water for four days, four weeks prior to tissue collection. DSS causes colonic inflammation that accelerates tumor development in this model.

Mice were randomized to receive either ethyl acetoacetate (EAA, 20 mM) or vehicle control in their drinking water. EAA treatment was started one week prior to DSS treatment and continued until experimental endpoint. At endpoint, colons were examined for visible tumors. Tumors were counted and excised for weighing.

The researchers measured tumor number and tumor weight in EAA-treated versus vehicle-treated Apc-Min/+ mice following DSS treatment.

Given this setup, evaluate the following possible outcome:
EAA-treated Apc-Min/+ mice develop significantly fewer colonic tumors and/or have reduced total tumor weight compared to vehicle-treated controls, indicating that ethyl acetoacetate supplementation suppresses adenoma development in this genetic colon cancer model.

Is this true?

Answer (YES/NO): YES